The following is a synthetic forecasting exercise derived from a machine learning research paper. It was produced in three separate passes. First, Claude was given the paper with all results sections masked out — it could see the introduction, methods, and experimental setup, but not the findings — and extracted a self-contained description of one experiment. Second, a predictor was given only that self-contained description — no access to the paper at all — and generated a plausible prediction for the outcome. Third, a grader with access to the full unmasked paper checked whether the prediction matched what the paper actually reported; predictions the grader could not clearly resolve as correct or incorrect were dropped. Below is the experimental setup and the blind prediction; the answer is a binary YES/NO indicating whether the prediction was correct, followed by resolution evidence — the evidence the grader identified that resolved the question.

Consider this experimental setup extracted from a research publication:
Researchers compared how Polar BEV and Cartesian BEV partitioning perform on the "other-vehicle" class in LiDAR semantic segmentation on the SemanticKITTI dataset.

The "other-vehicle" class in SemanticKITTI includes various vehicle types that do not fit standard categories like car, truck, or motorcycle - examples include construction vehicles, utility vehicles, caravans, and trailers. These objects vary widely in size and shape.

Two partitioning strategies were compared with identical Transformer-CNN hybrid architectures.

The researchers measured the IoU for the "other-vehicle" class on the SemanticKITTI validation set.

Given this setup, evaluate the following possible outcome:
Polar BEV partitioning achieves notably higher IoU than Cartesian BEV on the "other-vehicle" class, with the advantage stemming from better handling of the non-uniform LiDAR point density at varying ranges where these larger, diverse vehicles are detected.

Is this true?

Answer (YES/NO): NO